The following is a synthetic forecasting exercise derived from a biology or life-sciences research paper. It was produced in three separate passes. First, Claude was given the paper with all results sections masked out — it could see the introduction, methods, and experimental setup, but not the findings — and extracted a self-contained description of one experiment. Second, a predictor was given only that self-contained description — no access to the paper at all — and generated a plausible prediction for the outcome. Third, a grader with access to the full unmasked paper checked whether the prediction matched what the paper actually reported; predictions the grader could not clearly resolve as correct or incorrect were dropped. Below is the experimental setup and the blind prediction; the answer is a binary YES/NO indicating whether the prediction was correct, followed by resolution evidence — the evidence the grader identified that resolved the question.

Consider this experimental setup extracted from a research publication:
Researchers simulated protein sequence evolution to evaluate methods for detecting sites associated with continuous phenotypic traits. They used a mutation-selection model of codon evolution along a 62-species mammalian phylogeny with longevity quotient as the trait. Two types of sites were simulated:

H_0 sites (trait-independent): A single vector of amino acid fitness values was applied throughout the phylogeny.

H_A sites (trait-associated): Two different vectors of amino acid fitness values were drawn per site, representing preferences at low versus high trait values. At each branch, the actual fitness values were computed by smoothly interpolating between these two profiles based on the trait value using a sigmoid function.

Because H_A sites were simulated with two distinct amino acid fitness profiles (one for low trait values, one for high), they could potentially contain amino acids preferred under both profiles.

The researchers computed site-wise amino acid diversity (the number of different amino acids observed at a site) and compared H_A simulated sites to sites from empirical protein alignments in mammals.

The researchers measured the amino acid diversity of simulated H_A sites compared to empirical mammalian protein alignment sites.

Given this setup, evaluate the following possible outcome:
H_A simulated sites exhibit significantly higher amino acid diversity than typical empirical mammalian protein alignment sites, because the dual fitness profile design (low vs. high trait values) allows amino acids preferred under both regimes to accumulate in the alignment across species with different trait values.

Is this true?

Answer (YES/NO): YES